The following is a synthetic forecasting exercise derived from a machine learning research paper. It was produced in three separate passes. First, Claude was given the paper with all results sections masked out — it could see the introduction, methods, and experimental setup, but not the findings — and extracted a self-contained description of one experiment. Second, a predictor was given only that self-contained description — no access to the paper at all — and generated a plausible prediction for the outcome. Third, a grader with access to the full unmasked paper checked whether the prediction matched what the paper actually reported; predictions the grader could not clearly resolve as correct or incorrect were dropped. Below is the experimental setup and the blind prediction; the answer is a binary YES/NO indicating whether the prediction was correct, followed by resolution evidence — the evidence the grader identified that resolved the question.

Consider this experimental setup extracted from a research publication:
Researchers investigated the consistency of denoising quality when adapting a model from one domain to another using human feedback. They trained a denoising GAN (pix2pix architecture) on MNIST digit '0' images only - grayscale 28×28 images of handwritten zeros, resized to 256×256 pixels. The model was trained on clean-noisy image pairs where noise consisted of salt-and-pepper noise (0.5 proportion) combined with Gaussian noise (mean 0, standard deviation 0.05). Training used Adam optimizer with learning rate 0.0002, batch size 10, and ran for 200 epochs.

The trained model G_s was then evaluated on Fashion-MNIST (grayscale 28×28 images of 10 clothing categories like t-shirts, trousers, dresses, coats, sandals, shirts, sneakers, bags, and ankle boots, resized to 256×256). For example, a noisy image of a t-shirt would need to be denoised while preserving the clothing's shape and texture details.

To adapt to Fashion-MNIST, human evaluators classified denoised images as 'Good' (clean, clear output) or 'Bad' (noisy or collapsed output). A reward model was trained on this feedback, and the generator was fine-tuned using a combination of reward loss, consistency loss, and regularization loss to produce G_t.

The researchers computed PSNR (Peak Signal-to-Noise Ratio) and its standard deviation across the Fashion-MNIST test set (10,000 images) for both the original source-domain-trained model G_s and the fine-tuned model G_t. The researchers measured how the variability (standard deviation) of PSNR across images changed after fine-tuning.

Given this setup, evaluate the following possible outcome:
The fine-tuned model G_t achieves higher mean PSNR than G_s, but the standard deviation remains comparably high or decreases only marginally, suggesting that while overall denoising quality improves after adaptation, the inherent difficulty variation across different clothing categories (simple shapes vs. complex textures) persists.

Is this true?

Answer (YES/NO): NO